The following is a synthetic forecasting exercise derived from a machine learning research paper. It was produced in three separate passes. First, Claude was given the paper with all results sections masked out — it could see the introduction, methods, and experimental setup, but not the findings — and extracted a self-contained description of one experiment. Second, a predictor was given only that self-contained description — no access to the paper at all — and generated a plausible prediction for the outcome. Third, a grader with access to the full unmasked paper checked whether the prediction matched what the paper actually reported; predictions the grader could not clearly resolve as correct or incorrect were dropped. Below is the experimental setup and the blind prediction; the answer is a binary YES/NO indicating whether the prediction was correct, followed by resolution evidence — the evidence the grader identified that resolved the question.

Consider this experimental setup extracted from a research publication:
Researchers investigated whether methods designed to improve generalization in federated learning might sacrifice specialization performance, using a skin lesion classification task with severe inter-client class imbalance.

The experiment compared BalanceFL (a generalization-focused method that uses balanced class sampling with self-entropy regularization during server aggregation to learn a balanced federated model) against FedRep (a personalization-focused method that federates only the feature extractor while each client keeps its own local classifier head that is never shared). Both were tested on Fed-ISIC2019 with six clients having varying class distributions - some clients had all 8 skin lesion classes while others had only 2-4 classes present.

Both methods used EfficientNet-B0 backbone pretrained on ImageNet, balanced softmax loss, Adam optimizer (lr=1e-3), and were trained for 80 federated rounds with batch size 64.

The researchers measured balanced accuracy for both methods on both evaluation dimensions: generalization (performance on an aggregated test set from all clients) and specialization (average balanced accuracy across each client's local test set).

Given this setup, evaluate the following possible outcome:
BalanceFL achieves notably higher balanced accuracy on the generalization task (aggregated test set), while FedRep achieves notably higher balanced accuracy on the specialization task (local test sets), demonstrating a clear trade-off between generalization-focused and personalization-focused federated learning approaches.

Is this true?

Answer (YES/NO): NO